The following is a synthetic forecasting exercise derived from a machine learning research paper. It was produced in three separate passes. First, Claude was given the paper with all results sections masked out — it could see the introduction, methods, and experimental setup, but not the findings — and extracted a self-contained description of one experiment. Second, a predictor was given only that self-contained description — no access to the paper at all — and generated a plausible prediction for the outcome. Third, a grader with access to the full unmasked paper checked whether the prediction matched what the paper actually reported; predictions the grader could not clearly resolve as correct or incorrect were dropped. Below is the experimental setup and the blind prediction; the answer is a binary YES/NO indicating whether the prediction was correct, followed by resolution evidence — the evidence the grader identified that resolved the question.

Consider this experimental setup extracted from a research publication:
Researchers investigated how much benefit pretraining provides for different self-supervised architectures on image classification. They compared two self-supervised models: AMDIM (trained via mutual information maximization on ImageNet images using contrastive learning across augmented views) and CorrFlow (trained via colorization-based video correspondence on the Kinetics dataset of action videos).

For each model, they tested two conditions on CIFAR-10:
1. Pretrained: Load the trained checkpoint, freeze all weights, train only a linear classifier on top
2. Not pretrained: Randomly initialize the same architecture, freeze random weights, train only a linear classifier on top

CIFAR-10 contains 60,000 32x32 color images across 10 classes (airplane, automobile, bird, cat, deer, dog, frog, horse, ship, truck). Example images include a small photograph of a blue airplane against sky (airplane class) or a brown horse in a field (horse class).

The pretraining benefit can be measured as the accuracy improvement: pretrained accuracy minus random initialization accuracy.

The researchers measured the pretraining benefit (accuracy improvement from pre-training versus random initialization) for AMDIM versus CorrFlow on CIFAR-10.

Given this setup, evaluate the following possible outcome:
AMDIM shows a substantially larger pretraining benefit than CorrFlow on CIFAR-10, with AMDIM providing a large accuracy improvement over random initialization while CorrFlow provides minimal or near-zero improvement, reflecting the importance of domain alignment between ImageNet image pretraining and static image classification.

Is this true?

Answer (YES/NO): NO